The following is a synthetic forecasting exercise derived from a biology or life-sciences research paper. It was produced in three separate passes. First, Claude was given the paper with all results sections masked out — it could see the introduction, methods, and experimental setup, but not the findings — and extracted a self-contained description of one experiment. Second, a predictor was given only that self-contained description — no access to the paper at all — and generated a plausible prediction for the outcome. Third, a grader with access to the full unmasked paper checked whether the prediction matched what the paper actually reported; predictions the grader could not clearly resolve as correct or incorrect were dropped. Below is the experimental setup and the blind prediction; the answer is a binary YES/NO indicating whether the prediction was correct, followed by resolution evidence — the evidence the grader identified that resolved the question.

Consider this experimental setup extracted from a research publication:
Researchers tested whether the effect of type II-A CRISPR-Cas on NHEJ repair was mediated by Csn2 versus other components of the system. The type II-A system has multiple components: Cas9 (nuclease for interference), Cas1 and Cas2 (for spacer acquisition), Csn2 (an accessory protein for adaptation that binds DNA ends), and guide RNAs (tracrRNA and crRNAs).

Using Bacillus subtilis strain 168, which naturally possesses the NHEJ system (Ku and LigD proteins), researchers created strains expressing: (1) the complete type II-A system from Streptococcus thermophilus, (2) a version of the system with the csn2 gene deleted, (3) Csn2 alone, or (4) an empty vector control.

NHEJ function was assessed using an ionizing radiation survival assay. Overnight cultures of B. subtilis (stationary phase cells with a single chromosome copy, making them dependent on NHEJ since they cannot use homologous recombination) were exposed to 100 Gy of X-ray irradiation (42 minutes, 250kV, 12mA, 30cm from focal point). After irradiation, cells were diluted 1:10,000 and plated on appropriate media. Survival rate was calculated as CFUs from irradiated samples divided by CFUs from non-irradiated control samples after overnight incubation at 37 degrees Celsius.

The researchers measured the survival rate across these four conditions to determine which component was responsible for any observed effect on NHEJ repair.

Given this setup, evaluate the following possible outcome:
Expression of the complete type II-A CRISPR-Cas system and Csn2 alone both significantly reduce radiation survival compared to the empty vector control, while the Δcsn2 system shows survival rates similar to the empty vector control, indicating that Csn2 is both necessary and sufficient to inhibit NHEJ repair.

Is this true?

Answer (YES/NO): YES